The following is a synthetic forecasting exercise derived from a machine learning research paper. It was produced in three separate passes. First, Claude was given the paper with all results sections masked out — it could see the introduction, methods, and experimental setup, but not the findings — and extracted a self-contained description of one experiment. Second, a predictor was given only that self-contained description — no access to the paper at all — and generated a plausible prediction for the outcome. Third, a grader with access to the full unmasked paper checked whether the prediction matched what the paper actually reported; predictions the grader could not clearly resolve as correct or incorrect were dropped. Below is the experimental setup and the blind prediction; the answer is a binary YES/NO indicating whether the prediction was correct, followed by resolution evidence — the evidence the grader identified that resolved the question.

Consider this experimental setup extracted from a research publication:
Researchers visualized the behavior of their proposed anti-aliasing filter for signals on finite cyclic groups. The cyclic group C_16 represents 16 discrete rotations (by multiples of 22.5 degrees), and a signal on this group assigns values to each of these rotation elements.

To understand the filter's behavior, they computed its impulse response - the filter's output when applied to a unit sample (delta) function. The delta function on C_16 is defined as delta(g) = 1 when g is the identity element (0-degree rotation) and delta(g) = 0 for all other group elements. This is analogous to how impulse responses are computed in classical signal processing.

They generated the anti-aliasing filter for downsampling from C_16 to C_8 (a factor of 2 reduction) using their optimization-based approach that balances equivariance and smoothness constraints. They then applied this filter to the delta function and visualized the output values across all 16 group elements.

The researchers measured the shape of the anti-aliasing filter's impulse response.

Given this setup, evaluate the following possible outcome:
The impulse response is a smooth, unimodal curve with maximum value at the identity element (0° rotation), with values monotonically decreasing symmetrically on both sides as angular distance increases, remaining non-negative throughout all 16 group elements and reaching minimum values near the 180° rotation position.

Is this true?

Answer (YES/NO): NO